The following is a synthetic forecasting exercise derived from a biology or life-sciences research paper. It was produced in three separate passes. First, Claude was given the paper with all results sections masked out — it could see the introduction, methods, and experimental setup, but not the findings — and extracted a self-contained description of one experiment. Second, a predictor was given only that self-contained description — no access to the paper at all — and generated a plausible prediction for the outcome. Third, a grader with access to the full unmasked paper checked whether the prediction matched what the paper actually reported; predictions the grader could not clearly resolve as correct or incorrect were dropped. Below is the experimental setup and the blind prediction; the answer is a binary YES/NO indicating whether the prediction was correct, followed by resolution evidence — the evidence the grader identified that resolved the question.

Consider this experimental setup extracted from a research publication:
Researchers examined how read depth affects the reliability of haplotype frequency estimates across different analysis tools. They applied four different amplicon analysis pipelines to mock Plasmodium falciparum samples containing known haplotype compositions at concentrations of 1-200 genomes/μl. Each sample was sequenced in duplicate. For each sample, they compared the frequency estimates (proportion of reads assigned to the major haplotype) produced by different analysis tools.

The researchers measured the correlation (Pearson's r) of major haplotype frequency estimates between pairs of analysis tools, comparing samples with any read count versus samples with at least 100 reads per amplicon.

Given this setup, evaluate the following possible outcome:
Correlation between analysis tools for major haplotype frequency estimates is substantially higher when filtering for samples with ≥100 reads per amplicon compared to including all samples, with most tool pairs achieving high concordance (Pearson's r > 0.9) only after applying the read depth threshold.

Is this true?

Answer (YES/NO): NO